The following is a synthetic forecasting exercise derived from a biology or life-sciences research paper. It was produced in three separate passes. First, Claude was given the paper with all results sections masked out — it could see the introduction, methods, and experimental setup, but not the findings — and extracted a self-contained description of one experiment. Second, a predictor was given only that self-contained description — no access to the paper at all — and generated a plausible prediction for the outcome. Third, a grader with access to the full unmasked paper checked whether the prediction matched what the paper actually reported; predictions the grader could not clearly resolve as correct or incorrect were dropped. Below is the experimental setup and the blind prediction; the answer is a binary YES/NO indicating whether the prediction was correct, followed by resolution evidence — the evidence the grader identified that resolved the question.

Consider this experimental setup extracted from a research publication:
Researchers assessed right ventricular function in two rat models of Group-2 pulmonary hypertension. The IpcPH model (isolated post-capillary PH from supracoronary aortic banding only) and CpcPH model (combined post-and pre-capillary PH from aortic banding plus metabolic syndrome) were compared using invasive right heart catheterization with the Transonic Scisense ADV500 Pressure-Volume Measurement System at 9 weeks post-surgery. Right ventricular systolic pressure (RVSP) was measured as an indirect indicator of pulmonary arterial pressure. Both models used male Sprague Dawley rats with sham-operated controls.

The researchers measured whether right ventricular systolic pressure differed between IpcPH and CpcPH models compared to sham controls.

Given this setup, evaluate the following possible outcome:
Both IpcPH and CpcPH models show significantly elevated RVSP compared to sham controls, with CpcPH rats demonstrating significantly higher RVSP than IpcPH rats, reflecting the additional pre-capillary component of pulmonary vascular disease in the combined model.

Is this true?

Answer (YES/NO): YES